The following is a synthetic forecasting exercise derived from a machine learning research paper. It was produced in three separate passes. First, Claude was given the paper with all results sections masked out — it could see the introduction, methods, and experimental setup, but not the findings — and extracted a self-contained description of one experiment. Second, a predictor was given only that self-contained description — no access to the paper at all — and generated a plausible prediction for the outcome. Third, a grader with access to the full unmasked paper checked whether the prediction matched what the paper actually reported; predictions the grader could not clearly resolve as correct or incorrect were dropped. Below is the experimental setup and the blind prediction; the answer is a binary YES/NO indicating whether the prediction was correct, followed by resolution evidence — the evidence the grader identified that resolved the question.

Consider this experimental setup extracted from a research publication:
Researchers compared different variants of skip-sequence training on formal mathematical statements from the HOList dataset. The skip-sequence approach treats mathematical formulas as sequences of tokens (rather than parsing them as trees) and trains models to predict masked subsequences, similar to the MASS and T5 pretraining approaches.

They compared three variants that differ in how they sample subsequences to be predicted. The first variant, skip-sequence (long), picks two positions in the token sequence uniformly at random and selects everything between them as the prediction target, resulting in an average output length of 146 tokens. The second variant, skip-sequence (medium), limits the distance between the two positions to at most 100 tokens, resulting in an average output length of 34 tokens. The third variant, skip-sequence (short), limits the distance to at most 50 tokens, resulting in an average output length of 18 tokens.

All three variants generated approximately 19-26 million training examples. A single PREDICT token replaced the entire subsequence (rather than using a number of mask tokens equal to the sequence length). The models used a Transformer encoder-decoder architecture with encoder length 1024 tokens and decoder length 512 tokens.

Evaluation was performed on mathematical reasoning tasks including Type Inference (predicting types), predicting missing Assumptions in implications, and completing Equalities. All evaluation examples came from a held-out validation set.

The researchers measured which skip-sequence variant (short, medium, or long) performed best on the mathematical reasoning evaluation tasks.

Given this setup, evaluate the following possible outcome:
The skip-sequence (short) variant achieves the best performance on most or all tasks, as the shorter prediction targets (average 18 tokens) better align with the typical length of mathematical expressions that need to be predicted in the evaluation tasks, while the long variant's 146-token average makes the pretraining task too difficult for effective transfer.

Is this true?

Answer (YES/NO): NO